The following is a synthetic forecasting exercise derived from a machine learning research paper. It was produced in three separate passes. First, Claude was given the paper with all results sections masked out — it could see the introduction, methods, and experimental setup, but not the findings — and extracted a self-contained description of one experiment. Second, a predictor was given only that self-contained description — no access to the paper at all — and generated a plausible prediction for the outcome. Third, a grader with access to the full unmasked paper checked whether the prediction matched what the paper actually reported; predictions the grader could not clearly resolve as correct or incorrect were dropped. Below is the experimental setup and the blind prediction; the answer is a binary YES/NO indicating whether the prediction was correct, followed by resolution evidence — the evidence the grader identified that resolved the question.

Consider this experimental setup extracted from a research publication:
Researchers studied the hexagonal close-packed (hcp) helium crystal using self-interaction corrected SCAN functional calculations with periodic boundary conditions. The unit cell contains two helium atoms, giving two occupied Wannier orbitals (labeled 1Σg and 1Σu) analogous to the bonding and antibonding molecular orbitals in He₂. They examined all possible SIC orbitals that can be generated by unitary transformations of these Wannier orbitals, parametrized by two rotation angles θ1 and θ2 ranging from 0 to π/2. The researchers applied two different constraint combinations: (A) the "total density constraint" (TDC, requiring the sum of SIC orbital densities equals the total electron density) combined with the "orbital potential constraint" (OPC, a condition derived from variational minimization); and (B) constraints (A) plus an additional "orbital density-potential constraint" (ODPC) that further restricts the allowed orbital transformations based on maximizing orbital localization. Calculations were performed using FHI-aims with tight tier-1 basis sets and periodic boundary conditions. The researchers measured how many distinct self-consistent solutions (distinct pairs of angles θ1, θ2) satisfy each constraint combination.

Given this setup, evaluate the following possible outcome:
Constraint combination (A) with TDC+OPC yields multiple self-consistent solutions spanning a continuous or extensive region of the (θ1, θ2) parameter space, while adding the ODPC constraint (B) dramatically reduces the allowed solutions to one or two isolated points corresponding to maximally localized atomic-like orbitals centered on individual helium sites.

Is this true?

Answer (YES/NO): NO